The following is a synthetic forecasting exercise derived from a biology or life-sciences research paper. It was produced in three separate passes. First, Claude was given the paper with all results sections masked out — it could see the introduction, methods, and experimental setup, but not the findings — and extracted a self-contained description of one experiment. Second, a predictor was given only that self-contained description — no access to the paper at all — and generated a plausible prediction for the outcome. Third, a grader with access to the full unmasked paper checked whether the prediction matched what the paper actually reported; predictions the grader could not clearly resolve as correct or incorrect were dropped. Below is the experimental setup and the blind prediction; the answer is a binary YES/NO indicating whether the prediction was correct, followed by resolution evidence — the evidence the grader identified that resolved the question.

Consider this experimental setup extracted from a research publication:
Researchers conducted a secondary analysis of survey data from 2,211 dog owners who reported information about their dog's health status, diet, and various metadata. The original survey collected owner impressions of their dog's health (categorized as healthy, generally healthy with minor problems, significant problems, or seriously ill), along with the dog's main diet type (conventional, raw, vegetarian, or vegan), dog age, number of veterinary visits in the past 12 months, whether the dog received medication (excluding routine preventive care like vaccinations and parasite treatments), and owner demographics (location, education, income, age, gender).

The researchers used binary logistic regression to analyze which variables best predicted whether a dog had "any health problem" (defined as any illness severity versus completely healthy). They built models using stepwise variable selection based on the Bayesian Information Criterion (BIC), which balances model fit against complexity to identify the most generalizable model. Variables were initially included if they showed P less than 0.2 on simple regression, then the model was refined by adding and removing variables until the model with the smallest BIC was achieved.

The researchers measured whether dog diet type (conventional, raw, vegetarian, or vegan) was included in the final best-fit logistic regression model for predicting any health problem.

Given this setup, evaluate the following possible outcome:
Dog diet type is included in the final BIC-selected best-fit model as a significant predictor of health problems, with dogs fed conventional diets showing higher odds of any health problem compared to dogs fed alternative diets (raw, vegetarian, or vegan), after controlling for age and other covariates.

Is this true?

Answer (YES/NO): NO